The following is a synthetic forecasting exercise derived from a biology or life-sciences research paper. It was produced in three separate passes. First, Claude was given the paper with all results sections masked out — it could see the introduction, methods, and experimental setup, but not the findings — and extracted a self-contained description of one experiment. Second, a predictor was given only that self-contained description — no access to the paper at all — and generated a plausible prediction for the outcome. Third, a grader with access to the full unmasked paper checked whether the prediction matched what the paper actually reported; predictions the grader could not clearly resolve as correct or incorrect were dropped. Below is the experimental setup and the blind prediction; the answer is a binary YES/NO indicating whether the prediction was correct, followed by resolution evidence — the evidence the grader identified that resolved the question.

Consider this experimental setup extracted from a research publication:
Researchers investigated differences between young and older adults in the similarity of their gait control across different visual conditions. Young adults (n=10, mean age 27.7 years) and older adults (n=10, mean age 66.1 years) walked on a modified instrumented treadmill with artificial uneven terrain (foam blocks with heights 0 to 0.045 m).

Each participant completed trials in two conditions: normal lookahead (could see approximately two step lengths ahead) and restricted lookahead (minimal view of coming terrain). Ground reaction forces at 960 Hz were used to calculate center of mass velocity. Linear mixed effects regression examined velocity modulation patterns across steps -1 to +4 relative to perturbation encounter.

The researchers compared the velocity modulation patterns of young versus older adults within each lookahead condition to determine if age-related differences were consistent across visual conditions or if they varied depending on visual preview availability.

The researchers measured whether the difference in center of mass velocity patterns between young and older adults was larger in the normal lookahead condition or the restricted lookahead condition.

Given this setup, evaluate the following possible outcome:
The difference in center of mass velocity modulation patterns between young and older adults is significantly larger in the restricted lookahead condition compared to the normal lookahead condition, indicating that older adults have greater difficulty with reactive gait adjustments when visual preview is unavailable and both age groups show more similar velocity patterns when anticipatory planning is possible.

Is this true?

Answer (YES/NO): NO